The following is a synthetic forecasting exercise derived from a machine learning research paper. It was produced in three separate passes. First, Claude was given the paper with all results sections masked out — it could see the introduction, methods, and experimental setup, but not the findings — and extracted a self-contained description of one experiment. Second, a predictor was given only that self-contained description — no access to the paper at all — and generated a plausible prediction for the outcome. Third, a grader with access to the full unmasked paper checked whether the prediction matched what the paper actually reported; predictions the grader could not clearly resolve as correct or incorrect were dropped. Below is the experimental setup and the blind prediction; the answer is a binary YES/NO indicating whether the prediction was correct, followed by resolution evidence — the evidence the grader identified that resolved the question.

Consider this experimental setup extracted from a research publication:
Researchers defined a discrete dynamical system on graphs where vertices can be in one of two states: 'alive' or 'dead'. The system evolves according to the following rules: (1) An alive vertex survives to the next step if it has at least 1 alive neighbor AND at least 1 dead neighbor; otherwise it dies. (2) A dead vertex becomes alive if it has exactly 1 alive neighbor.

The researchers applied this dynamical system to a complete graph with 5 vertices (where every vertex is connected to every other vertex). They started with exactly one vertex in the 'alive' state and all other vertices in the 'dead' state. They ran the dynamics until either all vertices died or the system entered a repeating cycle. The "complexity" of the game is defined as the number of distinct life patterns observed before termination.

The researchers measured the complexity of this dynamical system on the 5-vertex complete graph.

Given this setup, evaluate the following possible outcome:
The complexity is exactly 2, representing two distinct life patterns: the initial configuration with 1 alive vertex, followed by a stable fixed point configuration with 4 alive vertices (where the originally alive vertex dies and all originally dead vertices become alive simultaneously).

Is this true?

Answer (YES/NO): YES